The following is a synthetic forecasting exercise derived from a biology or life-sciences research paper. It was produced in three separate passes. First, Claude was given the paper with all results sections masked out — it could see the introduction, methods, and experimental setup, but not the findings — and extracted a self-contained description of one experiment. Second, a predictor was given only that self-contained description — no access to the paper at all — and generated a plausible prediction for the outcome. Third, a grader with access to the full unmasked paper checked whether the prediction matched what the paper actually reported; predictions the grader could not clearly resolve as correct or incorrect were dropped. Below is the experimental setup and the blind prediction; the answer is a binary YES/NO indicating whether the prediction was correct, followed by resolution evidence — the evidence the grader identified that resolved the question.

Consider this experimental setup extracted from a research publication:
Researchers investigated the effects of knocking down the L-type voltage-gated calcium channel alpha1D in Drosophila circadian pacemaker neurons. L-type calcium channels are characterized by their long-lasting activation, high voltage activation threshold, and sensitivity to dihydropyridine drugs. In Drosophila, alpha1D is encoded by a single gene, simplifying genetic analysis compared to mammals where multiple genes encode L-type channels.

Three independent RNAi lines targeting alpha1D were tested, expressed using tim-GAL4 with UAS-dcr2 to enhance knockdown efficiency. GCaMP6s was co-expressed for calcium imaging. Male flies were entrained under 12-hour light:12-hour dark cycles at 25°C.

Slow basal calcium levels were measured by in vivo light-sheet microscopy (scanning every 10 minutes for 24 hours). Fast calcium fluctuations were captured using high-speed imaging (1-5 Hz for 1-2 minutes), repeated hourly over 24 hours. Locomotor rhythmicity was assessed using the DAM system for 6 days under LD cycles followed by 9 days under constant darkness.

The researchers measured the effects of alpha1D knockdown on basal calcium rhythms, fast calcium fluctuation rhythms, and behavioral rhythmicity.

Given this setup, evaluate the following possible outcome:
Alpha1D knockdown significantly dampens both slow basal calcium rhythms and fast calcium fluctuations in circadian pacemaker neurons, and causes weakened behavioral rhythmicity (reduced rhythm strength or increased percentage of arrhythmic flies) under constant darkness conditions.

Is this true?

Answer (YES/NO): NO